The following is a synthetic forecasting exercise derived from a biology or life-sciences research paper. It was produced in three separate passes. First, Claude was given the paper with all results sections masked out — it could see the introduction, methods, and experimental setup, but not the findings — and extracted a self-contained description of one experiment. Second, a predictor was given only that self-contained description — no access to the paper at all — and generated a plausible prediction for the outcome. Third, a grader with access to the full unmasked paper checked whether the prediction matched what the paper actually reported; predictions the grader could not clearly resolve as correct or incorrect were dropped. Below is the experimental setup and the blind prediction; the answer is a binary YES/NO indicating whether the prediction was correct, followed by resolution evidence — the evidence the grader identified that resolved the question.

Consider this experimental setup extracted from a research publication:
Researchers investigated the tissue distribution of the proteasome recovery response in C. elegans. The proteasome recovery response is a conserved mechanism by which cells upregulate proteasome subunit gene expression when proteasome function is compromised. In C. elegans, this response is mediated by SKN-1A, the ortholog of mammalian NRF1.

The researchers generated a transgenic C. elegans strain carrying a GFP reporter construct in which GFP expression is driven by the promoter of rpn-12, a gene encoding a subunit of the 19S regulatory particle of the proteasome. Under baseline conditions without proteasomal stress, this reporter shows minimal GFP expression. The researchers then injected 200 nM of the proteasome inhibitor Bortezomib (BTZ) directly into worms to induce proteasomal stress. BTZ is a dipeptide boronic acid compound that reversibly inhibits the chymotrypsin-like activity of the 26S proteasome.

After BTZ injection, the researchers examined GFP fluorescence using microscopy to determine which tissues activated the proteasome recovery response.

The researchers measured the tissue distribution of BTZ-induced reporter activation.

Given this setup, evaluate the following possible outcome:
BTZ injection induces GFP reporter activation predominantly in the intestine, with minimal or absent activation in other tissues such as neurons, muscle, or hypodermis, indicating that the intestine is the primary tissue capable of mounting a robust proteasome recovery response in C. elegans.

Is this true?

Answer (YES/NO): NO